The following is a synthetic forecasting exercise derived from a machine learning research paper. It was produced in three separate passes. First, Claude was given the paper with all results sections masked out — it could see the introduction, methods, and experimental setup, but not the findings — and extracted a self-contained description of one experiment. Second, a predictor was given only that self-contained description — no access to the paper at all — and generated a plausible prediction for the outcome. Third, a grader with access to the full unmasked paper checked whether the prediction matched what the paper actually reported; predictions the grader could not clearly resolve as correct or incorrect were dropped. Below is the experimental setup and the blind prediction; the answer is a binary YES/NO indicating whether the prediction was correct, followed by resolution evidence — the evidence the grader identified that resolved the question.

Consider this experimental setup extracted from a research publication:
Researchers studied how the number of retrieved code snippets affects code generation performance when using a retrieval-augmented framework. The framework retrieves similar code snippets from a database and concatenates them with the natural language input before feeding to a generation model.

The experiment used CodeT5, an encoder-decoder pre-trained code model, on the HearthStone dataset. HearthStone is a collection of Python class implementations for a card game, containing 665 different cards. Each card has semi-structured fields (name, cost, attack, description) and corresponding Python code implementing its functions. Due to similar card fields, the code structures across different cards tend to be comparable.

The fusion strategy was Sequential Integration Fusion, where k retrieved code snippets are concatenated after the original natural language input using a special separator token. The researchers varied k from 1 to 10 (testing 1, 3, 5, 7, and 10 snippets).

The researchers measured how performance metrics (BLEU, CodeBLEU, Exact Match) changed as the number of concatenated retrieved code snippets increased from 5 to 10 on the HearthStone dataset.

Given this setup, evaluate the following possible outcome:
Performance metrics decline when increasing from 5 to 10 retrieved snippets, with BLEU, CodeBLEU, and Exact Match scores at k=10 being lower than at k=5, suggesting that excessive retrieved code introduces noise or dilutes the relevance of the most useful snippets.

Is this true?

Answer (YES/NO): NO